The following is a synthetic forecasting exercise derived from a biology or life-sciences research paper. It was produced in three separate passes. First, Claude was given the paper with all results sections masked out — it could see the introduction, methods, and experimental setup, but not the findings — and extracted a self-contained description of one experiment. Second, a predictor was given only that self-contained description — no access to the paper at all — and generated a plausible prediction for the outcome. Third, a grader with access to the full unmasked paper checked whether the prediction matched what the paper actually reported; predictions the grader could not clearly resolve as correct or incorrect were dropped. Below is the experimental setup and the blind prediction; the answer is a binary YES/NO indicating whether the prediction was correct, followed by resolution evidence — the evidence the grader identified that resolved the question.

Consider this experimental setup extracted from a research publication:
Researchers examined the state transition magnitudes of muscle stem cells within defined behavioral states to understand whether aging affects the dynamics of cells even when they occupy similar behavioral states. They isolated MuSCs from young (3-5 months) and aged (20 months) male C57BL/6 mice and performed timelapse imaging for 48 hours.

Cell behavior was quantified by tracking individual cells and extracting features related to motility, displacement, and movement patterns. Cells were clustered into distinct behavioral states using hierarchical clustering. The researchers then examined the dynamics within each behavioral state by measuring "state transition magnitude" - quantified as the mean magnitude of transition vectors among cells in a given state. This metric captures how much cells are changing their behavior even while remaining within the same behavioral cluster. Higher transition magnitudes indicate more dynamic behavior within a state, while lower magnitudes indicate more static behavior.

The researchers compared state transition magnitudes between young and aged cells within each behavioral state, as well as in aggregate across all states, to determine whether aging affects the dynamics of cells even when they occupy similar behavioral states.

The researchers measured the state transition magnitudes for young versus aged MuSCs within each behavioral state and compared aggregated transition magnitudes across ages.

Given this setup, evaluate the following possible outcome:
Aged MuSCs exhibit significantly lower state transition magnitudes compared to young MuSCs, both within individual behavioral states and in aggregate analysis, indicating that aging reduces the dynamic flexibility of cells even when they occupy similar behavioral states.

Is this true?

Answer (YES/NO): YES